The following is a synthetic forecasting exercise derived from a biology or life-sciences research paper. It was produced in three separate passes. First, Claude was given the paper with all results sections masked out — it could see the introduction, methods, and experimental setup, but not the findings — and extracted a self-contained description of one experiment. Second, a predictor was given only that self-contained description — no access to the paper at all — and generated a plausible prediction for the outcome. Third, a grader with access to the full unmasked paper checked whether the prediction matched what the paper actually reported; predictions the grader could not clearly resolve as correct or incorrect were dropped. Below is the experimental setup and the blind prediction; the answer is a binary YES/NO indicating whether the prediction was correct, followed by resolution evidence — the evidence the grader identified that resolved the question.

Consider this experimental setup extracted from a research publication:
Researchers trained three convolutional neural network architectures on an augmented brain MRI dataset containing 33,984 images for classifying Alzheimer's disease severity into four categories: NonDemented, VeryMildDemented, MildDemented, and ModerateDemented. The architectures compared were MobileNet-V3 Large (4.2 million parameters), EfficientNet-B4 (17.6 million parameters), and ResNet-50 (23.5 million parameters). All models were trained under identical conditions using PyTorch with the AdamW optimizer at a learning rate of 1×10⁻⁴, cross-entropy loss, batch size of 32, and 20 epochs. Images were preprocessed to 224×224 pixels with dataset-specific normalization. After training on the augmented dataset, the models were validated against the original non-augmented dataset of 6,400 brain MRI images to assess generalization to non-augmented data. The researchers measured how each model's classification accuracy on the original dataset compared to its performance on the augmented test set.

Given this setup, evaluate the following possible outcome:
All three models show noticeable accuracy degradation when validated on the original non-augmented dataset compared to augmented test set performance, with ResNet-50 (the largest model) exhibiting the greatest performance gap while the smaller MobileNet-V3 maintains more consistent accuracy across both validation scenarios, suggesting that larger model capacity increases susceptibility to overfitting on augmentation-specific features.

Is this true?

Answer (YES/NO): NO